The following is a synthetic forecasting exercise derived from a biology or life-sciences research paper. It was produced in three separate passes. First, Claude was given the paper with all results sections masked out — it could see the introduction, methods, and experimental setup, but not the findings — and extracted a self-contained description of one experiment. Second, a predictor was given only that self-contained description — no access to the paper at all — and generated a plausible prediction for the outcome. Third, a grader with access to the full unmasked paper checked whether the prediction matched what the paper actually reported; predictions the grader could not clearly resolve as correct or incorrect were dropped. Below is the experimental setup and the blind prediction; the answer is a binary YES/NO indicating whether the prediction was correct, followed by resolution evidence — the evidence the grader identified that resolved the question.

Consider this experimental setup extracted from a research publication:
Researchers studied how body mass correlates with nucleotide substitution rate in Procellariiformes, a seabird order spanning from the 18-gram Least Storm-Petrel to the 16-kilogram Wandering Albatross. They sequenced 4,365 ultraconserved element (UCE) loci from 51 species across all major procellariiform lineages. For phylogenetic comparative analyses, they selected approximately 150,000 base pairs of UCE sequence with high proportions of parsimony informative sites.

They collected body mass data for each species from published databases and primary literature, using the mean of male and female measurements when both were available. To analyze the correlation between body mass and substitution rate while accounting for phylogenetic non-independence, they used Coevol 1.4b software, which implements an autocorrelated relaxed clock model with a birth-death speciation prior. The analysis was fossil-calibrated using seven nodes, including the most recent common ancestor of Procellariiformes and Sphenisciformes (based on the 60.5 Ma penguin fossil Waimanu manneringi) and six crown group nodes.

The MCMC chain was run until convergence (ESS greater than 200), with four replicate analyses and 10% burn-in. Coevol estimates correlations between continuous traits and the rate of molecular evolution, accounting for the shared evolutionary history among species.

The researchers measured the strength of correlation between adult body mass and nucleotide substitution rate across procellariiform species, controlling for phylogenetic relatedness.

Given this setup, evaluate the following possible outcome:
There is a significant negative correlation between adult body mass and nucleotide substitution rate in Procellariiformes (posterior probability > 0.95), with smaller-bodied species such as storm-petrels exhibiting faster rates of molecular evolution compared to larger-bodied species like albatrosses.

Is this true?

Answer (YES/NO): NO